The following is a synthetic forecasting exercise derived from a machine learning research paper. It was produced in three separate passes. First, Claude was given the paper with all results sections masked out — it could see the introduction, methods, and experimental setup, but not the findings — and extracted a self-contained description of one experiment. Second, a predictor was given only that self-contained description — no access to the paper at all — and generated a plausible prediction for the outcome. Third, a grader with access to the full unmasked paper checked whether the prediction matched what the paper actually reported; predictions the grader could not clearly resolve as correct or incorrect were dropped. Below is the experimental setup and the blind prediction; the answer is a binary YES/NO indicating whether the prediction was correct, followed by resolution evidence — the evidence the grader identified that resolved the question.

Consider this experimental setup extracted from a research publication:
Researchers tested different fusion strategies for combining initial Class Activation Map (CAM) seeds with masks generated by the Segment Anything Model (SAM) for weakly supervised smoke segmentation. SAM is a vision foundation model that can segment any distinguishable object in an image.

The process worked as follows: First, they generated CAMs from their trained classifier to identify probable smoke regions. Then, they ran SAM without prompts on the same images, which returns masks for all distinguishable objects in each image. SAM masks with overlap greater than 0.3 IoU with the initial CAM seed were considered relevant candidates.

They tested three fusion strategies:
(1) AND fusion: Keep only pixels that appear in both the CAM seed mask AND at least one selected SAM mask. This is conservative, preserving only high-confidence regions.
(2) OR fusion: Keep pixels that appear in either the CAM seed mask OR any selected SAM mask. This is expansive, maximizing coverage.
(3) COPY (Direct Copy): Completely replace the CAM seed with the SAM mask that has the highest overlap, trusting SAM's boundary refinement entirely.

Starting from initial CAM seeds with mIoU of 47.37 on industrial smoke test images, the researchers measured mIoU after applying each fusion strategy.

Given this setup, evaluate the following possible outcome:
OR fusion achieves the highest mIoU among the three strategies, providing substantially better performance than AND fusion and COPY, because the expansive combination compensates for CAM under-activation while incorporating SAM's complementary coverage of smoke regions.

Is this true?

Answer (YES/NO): NO